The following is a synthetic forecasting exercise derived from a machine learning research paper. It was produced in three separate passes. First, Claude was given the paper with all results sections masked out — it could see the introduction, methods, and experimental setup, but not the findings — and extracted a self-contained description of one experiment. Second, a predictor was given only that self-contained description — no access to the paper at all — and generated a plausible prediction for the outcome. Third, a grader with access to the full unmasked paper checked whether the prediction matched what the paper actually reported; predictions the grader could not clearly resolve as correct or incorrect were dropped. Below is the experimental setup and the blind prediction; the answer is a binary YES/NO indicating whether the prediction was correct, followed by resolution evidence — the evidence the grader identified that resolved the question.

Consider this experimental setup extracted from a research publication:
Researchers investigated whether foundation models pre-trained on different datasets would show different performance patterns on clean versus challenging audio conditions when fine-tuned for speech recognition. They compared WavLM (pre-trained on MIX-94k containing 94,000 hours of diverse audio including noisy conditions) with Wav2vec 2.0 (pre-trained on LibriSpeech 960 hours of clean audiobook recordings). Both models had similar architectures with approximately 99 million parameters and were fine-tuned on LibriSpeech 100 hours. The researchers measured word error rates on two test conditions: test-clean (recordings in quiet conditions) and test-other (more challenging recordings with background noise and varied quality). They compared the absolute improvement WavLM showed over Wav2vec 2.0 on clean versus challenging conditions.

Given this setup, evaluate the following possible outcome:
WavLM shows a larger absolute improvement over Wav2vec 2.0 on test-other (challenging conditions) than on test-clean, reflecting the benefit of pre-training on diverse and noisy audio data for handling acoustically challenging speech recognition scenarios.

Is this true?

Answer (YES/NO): YES